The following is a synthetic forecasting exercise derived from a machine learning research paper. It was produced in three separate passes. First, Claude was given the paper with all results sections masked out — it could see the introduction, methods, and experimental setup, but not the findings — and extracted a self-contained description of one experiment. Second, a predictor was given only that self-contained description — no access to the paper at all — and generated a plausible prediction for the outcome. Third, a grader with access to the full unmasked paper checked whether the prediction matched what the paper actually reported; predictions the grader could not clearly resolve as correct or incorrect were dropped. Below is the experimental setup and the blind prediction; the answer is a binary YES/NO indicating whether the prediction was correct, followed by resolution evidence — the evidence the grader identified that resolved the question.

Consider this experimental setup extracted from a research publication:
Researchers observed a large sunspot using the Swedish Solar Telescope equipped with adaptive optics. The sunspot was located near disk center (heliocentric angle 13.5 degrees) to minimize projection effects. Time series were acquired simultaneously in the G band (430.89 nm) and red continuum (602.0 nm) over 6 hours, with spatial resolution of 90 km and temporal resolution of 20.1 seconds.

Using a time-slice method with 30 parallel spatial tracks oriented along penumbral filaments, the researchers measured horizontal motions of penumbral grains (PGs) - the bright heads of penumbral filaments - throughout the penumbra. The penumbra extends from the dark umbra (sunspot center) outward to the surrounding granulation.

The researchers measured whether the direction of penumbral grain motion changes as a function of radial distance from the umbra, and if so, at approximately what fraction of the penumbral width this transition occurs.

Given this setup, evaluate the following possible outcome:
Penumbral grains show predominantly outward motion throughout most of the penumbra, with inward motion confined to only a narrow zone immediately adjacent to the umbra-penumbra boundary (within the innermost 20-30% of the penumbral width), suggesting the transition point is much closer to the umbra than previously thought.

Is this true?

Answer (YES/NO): NO